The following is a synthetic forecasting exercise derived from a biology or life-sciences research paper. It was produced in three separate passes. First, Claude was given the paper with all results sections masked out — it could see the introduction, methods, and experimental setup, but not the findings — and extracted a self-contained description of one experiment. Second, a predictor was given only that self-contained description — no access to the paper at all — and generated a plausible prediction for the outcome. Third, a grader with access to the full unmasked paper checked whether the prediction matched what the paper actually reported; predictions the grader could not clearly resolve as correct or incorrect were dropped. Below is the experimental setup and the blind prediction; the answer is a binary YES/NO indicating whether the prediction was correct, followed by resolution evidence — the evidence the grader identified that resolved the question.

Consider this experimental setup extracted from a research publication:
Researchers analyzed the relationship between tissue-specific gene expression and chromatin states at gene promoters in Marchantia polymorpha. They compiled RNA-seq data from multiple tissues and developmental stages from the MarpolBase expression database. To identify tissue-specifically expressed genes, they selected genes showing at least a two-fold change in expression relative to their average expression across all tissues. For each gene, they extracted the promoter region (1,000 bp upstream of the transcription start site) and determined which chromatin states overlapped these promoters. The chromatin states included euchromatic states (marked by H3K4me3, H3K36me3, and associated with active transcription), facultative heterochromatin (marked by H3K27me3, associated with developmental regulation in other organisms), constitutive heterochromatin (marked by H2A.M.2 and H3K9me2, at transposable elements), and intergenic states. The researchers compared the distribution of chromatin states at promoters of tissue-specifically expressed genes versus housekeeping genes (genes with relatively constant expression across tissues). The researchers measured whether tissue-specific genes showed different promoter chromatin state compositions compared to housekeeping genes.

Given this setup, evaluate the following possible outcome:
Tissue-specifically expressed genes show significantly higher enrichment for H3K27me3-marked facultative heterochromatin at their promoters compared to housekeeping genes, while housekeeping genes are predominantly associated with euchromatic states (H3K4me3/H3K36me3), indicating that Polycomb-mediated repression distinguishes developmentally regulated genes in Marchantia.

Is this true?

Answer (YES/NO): YES